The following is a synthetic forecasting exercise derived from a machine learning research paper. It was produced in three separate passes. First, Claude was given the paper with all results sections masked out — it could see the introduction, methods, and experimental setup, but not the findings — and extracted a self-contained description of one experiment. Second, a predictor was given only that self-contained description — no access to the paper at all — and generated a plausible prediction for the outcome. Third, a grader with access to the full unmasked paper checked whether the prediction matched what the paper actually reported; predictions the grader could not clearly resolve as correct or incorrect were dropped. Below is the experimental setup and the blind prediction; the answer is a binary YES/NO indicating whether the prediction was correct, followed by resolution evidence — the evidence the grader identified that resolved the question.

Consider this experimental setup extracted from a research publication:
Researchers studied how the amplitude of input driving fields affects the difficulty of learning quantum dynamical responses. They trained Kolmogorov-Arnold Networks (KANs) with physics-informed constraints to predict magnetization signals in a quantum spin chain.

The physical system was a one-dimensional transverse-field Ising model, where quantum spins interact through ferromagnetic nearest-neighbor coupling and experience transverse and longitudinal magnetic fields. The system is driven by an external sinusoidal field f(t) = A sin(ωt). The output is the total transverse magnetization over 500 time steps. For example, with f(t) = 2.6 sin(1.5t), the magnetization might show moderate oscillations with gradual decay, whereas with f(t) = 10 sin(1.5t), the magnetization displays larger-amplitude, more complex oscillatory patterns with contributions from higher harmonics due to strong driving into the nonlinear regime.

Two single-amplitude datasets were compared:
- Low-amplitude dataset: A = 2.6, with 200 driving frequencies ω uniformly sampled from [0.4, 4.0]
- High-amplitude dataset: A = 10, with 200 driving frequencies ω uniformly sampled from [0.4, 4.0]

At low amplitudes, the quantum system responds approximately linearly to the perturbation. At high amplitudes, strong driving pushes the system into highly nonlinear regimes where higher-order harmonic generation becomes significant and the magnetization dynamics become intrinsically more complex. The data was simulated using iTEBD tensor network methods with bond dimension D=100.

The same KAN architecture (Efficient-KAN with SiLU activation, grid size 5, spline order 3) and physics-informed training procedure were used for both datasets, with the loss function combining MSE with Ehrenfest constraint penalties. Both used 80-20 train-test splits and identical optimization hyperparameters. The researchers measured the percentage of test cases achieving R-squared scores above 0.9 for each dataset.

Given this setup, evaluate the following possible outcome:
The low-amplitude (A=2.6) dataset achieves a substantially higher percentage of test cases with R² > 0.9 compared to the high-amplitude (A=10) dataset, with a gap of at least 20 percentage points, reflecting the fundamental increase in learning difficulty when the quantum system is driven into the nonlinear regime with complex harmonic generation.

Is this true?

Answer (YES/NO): NO